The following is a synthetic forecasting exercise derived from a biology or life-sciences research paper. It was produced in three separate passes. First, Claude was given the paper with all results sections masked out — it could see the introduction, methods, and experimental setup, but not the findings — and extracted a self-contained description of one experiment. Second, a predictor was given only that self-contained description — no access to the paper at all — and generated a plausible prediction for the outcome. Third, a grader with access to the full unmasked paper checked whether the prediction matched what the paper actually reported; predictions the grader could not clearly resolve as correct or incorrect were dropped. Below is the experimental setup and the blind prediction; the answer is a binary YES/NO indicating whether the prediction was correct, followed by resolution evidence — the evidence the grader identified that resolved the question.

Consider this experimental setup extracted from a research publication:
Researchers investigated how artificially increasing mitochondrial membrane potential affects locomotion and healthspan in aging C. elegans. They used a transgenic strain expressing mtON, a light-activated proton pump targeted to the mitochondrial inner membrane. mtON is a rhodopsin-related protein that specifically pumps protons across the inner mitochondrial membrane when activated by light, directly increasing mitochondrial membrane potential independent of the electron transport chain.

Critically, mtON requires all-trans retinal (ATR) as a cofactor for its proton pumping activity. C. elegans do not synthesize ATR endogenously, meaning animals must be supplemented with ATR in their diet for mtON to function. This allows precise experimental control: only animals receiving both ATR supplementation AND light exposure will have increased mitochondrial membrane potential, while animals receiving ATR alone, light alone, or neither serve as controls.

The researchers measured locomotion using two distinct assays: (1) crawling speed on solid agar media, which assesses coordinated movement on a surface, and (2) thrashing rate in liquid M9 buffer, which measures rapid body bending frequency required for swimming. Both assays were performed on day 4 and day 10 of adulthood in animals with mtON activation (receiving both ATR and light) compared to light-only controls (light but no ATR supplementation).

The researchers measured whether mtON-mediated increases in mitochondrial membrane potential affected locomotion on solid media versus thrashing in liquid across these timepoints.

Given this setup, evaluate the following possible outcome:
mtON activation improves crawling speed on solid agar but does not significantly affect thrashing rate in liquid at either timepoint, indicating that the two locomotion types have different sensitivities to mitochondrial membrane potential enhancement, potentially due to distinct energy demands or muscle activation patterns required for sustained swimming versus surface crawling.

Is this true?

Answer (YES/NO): NO